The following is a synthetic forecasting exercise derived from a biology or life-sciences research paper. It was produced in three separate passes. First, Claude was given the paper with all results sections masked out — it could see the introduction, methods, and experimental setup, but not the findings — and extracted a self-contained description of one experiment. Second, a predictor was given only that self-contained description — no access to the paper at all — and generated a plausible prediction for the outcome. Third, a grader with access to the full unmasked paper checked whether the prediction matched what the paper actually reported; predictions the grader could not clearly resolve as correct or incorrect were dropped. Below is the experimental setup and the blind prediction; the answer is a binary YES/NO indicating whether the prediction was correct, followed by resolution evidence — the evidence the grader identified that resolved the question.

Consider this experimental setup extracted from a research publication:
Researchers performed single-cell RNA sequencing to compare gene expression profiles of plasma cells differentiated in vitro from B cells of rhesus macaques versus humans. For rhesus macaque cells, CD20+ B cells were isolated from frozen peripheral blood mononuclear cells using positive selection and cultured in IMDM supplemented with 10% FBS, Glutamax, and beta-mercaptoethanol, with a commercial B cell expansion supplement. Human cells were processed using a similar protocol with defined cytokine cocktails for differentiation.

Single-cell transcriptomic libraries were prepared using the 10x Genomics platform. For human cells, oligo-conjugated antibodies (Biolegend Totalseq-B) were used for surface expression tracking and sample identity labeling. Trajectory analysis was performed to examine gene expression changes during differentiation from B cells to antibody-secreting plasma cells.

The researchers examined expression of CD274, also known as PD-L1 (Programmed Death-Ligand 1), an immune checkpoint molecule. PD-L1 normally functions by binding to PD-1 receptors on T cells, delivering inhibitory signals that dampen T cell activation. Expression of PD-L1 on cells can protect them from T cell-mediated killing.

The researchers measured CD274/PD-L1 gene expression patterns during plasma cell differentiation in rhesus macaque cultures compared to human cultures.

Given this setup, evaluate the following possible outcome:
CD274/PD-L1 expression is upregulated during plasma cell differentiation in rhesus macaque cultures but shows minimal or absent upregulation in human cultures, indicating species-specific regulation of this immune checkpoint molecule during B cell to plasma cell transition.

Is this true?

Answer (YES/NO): YES